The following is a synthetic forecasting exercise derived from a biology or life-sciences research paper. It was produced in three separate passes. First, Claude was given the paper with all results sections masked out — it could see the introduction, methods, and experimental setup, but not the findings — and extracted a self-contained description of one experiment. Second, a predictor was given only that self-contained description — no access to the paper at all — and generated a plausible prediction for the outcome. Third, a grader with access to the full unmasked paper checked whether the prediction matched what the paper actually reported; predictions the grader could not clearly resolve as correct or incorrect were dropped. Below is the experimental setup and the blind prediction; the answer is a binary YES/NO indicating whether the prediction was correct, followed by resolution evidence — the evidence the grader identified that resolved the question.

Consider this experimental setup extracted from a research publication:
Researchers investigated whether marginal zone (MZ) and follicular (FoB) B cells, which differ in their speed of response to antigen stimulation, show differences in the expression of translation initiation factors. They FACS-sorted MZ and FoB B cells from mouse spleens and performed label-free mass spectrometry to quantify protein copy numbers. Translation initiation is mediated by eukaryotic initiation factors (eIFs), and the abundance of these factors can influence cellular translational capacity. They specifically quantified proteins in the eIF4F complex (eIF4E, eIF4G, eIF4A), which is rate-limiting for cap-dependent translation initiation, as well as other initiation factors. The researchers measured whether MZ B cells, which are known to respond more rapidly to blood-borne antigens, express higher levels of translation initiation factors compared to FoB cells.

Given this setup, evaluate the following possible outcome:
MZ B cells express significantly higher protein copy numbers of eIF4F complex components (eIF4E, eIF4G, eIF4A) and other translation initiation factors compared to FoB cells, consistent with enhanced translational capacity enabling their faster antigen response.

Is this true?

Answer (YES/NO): YES